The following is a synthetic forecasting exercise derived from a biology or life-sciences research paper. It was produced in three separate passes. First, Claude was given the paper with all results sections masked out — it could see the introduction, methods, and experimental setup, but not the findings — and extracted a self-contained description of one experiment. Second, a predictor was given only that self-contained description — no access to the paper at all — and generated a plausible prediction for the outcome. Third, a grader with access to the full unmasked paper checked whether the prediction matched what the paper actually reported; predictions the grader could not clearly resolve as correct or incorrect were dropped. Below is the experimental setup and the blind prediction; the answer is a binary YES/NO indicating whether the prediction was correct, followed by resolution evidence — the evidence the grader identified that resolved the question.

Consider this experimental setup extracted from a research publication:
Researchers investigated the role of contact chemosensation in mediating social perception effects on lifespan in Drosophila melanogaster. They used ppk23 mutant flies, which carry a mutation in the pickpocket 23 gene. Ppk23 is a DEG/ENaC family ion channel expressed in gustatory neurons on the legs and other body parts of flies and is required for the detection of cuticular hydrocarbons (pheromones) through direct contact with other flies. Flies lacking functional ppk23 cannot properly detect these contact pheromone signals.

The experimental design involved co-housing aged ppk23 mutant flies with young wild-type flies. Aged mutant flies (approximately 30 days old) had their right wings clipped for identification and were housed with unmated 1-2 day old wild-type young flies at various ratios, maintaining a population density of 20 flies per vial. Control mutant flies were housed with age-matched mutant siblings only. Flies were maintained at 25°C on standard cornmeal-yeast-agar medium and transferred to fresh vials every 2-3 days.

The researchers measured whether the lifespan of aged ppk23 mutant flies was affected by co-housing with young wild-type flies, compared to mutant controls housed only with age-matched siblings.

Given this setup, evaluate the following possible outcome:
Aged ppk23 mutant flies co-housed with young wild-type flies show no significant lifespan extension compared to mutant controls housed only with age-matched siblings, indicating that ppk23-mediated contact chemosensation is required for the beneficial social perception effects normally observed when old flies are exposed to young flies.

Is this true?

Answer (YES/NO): YES